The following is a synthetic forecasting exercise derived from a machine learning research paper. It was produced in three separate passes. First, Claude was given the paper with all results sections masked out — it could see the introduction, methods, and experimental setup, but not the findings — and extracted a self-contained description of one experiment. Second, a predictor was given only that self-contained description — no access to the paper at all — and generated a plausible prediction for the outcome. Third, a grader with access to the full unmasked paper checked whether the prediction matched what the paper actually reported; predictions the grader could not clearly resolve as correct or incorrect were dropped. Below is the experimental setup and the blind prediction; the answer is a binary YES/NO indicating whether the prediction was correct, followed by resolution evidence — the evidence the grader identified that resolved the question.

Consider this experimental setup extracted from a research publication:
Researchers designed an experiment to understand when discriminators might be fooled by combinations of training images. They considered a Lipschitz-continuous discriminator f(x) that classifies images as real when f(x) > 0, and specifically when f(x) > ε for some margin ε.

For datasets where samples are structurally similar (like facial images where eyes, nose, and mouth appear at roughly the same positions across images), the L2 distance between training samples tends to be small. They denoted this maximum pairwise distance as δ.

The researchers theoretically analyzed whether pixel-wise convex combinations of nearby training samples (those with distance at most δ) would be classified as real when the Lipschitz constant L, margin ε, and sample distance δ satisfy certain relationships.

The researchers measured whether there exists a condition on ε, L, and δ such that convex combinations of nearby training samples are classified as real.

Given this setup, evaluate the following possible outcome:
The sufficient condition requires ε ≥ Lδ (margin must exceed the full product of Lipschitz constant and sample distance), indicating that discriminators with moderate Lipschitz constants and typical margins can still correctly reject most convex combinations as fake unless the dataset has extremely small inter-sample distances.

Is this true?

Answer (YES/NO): NO